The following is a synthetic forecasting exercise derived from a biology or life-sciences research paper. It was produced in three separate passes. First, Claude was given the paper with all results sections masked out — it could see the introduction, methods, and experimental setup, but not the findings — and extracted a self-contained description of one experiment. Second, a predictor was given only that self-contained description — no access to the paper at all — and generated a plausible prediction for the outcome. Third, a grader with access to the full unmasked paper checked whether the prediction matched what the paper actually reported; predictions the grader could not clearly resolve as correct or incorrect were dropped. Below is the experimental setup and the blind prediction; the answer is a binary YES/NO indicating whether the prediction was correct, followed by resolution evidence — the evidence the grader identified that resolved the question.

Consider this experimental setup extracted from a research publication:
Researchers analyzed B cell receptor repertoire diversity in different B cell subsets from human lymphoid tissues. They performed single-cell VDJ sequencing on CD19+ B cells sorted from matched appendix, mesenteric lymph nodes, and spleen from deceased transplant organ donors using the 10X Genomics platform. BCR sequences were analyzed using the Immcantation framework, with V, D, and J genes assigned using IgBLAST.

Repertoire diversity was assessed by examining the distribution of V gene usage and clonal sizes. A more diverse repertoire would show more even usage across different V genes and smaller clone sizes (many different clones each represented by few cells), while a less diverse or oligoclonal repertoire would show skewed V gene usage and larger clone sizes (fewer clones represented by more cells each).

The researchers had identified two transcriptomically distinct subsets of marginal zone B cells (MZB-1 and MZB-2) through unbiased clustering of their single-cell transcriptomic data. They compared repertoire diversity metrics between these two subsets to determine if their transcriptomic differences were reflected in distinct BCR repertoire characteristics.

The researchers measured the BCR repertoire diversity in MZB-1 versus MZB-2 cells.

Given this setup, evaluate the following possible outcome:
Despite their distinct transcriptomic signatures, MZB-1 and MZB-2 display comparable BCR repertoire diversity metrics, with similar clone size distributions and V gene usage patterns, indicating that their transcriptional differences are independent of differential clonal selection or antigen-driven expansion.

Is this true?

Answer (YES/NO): NO